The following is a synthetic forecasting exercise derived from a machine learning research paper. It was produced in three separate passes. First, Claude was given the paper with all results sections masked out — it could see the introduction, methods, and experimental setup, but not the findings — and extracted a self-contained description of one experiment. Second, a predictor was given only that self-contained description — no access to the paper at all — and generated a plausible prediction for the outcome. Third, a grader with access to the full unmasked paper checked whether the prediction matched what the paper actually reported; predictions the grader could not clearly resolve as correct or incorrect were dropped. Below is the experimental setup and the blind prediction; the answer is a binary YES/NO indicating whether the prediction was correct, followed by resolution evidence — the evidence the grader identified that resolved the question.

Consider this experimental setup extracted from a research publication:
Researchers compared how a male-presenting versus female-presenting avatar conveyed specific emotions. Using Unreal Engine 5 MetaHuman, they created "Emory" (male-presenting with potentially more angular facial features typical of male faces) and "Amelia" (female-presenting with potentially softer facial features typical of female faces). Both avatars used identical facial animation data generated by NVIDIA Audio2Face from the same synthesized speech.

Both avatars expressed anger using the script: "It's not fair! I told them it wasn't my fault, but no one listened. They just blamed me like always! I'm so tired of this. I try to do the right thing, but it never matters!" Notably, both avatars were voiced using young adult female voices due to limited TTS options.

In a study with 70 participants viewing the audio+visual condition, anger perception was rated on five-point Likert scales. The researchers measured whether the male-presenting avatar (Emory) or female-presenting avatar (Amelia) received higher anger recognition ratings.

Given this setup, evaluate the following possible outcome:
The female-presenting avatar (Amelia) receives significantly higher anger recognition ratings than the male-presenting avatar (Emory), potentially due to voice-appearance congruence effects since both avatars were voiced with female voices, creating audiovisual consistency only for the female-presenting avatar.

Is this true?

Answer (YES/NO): NO